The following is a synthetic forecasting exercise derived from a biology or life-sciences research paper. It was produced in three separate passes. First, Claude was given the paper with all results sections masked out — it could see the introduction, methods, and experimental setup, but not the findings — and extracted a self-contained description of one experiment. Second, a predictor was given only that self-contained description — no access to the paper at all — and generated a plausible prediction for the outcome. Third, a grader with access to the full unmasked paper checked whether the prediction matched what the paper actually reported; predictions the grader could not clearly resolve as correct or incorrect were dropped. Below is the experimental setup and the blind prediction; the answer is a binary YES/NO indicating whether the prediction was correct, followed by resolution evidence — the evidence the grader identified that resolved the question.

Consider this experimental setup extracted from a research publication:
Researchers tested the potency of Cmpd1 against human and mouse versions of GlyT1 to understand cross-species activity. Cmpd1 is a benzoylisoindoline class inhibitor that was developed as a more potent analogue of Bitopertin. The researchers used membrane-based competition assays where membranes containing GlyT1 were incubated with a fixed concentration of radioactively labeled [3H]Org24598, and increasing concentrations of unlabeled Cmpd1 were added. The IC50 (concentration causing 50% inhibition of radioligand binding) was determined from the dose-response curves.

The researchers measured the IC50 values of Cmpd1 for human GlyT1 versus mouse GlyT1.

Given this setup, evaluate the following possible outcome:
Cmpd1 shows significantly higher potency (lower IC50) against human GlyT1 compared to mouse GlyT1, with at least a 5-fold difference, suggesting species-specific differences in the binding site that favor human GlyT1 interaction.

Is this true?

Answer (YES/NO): NO